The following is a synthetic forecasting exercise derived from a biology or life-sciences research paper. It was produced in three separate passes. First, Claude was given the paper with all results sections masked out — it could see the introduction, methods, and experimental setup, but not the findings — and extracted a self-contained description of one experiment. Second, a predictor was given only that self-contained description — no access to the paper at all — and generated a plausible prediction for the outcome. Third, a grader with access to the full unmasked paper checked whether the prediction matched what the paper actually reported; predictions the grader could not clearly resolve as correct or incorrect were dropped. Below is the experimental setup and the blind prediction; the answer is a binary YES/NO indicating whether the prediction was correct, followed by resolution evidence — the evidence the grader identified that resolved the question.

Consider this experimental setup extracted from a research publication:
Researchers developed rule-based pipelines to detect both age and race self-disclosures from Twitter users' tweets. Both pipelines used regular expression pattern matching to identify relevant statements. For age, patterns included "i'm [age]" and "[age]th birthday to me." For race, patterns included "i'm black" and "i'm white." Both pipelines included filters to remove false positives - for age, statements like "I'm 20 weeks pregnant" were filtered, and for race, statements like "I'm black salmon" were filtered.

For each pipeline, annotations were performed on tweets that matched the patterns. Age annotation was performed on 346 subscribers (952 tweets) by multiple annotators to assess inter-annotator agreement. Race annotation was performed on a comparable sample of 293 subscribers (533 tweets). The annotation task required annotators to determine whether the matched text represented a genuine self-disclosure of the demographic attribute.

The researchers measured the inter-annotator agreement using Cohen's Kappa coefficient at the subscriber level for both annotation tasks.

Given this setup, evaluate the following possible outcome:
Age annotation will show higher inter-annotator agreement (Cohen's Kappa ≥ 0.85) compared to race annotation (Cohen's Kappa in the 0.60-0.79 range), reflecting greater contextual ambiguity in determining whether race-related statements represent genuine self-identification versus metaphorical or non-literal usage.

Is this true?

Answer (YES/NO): YES